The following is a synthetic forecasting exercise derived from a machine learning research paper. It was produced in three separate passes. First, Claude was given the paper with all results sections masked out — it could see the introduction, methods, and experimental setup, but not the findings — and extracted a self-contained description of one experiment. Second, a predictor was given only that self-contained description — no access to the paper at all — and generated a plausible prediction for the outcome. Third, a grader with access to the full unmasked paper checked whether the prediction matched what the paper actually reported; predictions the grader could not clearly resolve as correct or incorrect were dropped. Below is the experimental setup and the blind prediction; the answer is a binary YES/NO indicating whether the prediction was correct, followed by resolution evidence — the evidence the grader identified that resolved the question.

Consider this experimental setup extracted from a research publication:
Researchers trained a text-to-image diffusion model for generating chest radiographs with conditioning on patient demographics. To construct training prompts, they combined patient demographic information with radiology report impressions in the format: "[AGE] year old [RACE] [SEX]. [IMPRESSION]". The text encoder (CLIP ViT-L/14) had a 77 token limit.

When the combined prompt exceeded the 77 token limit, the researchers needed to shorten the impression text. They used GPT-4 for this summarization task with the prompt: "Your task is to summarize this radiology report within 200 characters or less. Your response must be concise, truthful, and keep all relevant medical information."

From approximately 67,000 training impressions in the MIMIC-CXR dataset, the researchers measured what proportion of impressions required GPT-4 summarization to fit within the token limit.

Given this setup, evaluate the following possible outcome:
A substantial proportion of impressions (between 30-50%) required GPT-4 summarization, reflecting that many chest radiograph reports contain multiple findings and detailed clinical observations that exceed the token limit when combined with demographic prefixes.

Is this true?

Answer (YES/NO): NO